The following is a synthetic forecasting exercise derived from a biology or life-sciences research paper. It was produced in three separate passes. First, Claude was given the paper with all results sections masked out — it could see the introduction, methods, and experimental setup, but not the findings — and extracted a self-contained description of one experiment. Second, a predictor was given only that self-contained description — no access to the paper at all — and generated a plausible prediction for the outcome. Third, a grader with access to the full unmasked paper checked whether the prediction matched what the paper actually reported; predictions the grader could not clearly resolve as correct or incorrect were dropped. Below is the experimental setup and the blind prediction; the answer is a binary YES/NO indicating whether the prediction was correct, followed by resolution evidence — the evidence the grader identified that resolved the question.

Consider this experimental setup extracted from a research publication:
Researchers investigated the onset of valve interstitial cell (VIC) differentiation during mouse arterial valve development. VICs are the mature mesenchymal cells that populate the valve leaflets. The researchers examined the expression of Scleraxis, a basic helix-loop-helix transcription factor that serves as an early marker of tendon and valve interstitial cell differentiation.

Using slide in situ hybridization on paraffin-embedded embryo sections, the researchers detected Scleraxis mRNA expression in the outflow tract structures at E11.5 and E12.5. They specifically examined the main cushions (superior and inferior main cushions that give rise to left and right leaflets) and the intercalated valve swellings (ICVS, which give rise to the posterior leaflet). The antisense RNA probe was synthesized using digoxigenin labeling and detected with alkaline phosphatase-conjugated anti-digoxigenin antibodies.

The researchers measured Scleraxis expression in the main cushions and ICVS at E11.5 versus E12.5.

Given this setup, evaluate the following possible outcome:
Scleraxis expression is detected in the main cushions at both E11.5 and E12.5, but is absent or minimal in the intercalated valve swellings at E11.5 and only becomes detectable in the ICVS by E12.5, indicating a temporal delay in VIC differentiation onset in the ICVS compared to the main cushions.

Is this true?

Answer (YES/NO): NO